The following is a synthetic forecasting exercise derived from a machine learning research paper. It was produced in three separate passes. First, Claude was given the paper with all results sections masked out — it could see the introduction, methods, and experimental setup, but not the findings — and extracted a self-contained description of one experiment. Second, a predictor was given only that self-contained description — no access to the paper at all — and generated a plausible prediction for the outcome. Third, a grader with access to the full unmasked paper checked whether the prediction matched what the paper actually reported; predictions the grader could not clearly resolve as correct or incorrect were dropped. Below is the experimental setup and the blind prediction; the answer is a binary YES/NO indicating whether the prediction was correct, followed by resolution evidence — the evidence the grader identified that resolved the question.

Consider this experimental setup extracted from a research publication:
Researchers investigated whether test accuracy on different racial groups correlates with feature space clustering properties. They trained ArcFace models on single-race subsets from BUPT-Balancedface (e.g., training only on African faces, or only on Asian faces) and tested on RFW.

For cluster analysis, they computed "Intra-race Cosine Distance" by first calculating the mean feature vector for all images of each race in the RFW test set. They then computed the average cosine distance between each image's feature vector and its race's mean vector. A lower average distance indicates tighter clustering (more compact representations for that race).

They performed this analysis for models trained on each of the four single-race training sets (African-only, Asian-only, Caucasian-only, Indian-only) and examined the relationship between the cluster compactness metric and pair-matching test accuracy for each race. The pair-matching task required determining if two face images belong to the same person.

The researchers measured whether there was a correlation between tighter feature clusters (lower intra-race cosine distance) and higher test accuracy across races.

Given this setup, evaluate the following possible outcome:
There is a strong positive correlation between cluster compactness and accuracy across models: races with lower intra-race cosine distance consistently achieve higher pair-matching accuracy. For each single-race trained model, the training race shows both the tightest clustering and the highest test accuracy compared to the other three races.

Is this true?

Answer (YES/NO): NO